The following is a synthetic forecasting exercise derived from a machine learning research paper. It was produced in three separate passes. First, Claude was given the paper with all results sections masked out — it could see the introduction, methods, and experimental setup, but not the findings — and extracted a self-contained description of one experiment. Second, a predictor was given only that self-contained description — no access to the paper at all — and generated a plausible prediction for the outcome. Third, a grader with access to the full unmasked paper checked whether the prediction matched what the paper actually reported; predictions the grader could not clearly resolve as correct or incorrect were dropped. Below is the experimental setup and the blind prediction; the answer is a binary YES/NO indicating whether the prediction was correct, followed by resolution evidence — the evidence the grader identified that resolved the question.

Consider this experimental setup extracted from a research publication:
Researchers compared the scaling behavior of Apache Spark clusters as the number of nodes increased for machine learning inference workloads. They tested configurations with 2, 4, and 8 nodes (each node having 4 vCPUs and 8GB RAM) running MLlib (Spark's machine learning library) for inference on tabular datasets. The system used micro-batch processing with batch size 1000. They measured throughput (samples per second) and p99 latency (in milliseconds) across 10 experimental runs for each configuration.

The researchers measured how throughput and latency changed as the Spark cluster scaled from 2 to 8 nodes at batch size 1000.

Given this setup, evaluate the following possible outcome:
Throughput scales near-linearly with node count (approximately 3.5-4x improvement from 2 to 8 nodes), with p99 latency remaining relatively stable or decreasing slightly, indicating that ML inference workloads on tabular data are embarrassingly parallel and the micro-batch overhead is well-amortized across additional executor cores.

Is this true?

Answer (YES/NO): NO